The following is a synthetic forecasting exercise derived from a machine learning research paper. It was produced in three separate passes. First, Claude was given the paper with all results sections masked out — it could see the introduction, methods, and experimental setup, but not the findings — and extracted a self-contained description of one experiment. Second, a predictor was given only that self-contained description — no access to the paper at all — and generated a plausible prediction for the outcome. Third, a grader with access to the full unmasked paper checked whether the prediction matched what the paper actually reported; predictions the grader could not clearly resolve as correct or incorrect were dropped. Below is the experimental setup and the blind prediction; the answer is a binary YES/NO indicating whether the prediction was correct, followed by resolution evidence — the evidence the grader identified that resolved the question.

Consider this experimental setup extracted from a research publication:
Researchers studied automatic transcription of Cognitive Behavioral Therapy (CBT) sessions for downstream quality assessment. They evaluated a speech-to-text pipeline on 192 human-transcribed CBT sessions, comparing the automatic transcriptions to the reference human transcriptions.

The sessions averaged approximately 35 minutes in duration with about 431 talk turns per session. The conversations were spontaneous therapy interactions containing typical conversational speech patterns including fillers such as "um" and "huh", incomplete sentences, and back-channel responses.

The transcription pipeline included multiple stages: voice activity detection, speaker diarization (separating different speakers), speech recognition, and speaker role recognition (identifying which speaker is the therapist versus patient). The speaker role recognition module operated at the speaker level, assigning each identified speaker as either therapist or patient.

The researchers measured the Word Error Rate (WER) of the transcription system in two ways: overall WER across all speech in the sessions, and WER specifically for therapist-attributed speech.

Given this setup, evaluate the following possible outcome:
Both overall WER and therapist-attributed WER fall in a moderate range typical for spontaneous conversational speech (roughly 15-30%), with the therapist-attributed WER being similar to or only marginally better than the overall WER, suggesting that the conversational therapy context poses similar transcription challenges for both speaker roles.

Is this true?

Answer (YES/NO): NO